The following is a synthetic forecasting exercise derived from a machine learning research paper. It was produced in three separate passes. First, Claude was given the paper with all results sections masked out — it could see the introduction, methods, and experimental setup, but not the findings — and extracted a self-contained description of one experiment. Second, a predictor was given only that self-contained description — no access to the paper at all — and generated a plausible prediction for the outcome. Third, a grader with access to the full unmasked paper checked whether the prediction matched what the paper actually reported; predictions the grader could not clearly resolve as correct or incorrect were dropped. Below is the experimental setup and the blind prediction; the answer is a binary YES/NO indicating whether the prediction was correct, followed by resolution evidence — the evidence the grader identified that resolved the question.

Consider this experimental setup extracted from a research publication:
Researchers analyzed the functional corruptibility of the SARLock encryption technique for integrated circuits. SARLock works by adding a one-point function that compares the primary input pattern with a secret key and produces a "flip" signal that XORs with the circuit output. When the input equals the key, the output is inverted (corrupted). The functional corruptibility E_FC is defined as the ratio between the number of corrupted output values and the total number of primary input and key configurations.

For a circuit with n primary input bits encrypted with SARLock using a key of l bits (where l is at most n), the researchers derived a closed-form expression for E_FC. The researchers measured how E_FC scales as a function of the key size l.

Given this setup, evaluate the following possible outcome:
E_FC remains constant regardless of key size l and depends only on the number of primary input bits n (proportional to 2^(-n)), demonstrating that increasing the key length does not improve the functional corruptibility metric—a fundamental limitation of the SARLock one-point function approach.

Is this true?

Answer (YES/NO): NO